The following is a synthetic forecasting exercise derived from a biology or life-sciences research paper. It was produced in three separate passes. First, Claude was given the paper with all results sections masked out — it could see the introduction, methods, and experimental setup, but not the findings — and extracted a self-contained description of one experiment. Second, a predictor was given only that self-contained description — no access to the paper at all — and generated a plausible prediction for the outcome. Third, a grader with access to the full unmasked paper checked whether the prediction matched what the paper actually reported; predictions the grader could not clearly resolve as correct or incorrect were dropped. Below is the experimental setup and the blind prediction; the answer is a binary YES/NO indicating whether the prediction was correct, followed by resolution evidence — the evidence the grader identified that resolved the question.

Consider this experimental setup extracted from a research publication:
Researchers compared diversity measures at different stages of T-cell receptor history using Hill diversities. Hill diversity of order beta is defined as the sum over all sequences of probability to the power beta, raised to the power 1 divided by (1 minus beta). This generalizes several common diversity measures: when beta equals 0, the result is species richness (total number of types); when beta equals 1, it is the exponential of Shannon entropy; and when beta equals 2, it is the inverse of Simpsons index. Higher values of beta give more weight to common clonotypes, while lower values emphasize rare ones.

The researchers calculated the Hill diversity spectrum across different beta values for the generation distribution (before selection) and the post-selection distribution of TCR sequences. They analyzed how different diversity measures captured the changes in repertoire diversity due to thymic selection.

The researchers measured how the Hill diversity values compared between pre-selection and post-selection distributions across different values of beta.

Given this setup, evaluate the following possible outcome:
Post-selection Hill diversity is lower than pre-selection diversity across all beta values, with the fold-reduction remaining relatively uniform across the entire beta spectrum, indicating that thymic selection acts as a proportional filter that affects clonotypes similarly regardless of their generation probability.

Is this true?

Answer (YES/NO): NO